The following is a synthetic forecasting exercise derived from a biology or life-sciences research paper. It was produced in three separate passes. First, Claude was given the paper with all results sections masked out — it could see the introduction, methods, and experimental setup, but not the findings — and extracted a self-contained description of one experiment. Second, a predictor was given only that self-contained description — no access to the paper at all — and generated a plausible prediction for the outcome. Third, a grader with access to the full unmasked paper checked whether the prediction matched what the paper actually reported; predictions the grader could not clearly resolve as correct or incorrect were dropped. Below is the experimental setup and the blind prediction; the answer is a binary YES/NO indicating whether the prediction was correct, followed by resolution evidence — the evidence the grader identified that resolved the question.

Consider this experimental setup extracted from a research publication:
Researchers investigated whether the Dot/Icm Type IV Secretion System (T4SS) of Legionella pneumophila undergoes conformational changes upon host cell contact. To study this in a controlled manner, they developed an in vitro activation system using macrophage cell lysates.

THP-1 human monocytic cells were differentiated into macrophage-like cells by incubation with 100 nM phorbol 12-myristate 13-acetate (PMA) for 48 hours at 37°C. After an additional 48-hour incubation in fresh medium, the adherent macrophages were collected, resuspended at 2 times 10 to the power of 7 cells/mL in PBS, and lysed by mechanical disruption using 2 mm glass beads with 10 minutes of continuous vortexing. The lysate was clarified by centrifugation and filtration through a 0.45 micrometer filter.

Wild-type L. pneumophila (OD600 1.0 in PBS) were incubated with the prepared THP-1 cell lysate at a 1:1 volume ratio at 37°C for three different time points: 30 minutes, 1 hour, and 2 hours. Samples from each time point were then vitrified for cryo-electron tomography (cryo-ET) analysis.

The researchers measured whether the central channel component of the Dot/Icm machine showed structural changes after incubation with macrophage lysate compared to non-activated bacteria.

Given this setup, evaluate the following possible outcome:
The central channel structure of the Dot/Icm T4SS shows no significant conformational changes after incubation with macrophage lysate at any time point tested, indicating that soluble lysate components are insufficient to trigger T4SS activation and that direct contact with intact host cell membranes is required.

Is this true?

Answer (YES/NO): NO